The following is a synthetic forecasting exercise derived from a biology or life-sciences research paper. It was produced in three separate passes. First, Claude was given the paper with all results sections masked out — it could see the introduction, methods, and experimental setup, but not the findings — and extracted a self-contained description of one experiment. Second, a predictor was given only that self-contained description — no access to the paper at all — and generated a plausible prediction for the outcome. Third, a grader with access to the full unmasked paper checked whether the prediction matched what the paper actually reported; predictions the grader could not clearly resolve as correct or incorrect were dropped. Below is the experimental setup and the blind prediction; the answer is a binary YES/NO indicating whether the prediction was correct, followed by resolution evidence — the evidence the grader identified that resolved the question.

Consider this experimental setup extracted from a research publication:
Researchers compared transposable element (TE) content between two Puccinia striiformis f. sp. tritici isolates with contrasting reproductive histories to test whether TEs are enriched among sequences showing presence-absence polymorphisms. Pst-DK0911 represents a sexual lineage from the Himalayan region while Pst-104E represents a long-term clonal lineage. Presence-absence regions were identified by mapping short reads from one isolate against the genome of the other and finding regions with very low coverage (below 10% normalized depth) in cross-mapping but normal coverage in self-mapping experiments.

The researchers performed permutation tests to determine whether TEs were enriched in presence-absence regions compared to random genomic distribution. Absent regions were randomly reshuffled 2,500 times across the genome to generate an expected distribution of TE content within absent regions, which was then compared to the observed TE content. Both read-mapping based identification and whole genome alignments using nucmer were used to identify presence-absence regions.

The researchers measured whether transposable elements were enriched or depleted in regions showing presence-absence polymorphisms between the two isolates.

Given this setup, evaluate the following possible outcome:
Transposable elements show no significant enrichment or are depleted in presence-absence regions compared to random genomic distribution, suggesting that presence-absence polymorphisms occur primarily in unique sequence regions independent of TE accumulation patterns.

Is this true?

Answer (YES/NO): NO